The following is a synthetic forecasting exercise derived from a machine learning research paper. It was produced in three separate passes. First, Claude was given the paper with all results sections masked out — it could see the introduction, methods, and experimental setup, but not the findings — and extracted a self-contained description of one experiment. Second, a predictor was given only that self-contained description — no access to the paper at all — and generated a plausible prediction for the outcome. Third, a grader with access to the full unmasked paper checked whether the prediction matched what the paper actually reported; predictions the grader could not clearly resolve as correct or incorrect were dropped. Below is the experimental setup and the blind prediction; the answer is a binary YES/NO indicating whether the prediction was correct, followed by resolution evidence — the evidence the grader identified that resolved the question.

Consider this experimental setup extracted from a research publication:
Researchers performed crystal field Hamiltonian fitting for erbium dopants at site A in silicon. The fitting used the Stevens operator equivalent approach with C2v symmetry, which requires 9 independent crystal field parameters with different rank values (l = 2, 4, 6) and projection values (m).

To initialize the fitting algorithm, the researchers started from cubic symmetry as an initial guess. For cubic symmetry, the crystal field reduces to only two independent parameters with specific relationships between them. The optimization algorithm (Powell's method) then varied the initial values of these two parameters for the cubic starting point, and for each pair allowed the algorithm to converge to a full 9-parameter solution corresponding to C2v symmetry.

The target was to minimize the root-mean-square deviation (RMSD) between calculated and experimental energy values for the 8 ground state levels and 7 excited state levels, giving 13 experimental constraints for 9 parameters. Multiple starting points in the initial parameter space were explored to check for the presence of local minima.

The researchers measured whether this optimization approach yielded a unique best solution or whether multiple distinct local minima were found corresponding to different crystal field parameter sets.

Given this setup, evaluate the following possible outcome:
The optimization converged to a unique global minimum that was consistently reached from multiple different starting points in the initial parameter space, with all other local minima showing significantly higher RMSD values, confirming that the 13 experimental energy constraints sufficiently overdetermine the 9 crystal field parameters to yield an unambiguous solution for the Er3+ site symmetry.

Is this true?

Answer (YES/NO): NO